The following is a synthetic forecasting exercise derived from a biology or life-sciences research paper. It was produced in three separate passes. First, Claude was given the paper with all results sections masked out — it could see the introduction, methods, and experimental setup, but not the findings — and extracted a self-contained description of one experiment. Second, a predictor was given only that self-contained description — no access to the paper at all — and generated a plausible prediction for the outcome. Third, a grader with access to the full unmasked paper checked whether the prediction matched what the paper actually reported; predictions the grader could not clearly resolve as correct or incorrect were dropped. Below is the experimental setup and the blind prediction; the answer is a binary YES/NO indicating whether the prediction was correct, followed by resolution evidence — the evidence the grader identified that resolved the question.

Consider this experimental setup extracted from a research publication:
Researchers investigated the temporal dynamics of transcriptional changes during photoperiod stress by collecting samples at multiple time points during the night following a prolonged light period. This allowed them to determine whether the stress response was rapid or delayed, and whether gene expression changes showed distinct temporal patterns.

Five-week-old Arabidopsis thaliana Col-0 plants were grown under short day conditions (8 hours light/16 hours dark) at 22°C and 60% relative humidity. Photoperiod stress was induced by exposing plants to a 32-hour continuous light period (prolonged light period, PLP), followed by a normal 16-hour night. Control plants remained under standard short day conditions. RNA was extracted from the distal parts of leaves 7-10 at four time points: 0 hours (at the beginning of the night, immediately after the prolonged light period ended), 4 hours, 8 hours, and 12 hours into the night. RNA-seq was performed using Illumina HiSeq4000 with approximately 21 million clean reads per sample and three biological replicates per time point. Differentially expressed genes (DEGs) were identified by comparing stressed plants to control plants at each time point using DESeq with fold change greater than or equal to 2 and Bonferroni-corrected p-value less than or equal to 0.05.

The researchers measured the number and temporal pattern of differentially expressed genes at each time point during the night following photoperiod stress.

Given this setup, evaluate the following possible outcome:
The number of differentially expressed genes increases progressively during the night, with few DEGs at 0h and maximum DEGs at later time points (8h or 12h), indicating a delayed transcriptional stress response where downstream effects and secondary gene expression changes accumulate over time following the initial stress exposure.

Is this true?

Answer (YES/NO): YES